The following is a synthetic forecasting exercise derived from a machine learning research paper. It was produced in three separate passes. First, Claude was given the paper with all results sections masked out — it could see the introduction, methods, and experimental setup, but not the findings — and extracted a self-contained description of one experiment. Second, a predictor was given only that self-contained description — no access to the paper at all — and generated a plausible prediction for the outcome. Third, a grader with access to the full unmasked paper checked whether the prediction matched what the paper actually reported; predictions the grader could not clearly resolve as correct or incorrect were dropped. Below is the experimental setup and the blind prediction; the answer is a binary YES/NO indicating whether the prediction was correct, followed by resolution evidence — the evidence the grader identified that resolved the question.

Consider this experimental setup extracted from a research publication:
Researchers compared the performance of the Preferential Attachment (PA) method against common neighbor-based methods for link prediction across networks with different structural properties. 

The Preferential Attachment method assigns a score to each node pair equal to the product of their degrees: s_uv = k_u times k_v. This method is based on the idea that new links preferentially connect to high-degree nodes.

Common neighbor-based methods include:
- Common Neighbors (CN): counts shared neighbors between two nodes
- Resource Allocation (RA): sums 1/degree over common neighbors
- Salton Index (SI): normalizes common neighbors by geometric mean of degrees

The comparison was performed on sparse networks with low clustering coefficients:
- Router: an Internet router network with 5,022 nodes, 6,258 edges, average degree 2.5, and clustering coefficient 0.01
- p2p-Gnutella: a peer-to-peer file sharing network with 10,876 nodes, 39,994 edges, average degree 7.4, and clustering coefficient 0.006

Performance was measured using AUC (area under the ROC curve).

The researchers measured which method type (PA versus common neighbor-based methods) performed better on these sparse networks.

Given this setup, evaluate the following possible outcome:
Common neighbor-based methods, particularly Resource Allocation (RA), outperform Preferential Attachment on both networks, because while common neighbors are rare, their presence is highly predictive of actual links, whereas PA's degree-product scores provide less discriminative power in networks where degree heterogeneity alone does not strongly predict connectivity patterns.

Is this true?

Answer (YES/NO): NO